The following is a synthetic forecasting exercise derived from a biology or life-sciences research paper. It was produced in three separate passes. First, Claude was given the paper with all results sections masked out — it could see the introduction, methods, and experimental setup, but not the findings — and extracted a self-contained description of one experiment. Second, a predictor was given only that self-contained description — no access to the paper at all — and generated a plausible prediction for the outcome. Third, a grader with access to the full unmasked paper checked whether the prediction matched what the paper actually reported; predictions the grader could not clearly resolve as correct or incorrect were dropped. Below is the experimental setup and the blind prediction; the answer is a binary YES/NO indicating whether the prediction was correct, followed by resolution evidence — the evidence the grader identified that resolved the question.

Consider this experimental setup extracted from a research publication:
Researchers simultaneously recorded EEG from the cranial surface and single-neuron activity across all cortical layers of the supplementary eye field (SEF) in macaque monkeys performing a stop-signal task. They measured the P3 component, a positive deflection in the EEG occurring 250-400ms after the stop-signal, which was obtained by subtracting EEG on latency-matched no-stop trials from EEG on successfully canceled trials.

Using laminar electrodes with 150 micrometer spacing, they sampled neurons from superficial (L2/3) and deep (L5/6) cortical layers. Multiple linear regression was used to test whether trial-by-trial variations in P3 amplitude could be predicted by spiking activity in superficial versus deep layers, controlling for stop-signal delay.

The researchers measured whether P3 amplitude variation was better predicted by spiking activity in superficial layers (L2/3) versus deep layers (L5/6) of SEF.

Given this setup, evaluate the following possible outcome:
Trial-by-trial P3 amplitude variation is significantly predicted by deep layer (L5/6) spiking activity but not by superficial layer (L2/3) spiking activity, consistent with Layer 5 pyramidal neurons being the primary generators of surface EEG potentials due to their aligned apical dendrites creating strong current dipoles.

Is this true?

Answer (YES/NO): NO